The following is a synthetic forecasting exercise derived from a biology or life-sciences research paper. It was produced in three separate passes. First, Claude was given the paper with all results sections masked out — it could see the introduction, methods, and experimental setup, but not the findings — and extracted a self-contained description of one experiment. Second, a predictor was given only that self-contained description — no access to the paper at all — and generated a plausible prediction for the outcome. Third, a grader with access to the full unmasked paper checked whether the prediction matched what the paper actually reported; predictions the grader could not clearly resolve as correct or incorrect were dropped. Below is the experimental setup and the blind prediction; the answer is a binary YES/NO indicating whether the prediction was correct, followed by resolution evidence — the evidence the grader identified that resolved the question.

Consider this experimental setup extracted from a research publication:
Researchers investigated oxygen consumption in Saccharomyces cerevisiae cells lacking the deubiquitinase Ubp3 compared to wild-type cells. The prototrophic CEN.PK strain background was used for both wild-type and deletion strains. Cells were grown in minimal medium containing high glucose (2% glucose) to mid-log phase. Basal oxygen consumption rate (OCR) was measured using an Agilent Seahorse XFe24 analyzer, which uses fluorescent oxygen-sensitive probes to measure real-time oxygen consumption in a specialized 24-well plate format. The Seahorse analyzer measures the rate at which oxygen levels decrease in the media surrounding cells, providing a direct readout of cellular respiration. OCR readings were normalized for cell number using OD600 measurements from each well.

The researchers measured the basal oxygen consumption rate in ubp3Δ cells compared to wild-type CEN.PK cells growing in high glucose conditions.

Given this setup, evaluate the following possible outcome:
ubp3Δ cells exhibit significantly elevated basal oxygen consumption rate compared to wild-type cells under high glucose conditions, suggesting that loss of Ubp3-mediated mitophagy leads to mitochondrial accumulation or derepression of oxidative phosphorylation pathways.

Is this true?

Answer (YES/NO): YES